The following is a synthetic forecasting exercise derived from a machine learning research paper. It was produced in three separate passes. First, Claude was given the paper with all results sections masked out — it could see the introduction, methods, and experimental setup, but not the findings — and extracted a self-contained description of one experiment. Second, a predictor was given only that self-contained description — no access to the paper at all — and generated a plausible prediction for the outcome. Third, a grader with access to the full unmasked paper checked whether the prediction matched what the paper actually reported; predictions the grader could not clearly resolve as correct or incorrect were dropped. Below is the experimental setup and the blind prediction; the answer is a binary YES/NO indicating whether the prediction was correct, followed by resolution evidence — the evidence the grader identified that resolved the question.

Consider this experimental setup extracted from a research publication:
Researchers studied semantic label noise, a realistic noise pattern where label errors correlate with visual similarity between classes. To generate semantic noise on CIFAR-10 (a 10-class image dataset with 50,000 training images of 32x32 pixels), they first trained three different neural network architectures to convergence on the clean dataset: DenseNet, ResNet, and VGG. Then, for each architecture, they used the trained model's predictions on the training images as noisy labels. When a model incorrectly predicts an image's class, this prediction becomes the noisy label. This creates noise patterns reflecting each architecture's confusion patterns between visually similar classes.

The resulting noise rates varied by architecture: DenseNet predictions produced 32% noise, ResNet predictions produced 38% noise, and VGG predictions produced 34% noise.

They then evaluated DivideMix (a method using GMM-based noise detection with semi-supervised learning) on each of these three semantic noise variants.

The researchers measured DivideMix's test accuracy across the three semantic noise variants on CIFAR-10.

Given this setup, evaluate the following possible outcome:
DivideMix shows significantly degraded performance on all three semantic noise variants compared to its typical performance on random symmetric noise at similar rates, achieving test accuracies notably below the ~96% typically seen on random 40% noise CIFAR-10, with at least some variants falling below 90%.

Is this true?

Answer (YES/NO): YES